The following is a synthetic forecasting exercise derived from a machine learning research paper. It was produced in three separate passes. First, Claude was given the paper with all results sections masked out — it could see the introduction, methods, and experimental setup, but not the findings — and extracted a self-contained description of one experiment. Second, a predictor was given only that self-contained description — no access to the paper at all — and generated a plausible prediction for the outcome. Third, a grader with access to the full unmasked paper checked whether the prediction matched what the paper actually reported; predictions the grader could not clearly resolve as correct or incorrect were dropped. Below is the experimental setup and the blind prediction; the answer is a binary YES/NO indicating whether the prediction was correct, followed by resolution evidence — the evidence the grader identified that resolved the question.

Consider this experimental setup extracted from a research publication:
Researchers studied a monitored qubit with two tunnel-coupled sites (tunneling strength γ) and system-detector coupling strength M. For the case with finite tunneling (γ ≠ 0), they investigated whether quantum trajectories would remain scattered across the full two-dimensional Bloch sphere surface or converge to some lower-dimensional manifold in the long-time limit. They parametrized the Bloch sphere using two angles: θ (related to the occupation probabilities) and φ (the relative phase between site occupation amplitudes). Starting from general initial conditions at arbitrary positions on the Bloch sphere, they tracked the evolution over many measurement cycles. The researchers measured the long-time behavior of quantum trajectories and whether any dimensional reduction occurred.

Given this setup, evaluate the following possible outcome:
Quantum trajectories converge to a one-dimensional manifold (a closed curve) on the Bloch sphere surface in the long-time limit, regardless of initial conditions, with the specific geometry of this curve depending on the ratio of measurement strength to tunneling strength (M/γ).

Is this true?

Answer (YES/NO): NO